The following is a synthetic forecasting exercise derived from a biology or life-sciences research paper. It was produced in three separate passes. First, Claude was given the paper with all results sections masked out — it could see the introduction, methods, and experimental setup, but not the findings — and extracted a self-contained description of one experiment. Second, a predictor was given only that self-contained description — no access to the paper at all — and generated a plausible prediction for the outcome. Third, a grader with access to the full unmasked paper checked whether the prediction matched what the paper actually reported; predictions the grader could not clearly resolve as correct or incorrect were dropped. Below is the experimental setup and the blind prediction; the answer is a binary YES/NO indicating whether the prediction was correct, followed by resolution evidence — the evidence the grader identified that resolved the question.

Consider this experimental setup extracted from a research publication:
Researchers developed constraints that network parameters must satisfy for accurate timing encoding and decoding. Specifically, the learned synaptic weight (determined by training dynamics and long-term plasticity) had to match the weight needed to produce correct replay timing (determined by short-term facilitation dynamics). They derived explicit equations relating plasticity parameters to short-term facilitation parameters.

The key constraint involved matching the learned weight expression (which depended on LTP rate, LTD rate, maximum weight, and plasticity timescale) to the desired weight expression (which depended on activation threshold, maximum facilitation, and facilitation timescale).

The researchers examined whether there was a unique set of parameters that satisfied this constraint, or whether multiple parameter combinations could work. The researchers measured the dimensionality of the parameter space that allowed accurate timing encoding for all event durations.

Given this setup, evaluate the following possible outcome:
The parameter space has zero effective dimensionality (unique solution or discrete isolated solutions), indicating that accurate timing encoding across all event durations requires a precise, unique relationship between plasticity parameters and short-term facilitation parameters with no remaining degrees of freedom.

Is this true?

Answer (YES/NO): NO